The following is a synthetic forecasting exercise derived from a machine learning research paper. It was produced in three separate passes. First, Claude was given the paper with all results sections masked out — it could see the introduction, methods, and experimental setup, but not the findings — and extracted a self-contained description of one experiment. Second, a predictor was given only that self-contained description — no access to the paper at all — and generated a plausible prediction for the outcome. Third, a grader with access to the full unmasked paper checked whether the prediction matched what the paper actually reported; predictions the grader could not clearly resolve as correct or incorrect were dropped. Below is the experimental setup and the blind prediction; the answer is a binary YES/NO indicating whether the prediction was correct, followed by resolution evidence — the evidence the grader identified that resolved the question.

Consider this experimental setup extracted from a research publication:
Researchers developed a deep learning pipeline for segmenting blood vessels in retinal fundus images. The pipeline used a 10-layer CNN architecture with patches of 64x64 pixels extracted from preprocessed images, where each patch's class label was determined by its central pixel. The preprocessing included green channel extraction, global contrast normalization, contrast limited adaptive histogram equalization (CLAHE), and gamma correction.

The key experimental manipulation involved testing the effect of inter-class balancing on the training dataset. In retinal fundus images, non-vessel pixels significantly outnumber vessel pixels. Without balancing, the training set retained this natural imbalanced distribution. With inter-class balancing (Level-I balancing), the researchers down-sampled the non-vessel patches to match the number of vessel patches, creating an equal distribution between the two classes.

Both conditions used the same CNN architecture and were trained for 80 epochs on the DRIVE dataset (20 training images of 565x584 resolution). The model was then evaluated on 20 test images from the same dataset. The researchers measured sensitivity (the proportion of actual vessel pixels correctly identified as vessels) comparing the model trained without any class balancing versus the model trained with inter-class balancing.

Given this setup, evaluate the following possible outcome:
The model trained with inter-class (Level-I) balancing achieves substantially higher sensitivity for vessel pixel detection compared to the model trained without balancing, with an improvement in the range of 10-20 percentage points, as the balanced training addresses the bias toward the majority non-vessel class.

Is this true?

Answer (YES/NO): NO